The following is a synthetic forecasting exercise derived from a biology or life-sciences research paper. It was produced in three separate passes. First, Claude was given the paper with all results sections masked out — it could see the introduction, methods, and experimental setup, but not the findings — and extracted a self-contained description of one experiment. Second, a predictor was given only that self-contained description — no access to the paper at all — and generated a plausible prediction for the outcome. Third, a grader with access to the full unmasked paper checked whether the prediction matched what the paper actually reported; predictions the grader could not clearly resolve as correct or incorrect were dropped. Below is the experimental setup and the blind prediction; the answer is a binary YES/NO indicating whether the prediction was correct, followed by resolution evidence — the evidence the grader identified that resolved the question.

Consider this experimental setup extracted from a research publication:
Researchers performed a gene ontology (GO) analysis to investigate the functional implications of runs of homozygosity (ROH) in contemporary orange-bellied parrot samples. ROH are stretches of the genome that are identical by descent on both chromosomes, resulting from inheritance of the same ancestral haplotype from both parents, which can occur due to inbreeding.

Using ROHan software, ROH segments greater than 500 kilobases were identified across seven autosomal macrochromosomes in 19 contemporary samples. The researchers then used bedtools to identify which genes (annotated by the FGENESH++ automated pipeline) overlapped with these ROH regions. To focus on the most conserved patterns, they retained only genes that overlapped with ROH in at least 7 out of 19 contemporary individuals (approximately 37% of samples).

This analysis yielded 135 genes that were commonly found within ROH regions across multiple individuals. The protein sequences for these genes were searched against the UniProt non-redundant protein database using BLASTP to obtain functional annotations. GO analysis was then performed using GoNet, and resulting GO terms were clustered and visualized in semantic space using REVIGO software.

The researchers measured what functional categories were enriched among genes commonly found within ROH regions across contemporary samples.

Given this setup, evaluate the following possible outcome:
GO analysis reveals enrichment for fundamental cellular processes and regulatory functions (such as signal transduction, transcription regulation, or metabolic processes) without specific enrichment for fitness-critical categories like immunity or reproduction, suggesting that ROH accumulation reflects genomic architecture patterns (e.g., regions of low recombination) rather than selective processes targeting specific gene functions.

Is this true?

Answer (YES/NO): NO